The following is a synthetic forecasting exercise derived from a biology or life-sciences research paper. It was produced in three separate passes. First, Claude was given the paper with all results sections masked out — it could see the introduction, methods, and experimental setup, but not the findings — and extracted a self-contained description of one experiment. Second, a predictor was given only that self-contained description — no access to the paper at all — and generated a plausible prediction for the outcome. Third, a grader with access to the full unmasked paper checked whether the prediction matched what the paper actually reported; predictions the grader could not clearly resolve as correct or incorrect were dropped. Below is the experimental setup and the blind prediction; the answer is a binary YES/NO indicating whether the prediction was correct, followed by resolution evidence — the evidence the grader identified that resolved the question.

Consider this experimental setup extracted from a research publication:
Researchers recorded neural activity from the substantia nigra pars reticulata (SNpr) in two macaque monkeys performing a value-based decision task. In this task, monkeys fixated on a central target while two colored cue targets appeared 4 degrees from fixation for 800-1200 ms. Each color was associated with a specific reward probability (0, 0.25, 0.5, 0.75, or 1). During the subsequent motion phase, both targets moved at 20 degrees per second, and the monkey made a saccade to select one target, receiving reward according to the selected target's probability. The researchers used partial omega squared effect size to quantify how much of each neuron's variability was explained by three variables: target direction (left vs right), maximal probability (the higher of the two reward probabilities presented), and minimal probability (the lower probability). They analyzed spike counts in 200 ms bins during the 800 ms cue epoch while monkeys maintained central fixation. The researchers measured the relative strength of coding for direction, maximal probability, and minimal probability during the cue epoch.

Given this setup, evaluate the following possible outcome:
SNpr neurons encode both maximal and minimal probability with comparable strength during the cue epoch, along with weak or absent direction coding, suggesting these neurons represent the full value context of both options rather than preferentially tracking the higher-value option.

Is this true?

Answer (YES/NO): NO